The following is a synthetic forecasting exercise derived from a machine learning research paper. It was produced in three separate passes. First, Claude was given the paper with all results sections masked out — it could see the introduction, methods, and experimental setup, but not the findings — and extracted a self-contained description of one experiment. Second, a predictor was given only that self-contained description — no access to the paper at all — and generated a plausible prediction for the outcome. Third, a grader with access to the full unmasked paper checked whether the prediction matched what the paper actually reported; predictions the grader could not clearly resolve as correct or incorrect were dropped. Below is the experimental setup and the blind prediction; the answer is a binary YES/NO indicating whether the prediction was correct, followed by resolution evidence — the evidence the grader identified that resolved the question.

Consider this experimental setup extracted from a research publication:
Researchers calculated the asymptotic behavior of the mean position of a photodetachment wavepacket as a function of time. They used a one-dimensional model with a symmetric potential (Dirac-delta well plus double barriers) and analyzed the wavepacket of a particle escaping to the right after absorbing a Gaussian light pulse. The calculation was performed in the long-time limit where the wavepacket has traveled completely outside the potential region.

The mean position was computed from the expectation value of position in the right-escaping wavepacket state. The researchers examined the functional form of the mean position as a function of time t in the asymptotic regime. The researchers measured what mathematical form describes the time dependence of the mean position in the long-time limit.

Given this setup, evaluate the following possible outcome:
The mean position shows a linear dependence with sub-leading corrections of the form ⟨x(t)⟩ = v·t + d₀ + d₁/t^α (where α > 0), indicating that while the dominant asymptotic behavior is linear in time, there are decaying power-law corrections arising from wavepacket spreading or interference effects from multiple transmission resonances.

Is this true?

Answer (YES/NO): NO